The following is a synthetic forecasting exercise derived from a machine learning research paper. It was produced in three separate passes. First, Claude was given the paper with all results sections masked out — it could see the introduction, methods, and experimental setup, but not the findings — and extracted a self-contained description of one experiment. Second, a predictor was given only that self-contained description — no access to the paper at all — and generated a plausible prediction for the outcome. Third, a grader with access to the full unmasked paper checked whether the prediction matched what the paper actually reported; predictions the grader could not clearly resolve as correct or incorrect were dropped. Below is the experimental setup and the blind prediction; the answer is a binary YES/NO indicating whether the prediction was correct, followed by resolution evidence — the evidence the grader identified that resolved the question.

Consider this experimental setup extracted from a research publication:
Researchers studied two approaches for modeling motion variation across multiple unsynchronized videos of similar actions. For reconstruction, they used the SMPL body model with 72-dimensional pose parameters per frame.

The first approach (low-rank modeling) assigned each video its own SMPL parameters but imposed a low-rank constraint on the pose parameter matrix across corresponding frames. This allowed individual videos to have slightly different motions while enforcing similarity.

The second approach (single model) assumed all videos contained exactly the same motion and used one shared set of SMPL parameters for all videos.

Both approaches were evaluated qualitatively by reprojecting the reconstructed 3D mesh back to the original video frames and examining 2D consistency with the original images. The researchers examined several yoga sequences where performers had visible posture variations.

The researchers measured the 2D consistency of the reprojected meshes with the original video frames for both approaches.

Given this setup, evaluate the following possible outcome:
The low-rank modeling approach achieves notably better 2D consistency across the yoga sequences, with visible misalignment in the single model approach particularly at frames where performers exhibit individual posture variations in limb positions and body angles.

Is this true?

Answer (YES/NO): YES